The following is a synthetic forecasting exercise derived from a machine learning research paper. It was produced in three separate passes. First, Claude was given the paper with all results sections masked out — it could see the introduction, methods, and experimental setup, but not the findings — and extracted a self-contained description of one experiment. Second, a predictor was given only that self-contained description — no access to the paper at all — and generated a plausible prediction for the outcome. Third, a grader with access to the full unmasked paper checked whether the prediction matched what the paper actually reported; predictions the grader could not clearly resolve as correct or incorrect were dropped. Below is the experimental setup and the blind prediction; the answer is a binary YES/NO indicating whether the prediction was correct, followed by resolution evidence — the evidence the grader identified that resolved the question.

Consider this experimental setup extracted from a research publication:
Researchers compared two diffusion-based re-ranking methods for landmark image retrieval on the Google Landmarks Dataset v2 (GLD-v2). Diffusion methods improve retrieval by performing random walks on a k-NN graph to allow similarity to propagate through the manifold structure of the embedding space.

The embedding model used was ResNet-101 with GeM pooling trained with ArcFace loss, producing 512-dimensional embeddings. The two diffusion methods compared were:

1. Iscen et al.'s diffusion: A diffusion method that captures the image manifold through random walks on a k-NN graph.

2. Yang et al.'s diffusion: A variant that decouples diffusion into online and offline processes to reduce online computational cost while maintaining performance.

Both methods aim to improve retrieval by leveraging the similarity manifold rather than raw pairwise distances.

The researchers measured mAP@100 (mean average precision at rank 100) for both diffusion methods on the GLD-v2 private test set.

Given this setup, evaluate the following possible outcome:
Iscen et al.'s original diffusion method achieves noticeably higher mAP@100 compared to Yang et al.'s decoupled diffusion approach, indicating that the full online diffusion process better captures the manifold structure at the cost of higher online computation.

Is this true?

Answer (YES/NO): YES